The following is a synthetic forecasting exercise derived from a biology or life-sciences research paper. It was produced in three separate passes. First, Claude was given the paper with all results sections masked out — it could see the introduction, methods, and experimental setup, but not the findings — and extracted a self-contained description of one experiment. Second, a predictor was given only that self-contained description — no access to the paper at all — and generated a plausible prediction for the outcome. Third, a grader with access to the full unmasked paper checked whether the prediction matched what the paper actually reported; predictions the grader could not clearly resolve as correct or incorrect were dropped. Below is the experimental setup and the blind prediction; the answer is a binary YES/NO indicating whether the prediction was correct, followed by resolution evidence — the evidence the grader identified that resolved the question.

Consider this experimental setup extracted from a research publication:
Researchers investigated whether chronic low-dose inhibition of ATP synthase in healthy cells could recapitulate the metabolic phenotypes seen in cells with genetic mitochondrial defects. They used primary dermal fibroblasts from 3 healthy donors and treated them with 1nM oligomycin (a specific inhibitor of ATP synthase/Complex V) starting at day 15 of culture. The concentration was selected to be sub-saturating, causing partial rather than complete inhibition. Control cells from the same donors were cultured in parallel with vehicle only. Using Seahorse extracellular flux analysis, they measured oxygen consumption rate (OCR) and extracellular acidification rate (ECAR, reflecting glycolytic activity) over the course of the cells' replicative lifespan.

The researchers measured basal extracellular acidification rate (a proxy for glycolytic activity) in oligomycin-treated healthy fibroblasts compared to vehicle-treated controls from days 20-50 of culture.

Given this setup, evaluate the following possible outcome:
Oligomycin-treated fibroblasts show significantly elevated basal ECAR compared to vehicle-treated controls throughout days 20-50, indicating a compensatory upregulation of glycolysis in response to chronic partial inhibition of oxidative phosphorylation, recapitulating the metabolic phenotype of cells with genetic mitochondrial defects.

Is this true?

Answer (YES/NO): YES